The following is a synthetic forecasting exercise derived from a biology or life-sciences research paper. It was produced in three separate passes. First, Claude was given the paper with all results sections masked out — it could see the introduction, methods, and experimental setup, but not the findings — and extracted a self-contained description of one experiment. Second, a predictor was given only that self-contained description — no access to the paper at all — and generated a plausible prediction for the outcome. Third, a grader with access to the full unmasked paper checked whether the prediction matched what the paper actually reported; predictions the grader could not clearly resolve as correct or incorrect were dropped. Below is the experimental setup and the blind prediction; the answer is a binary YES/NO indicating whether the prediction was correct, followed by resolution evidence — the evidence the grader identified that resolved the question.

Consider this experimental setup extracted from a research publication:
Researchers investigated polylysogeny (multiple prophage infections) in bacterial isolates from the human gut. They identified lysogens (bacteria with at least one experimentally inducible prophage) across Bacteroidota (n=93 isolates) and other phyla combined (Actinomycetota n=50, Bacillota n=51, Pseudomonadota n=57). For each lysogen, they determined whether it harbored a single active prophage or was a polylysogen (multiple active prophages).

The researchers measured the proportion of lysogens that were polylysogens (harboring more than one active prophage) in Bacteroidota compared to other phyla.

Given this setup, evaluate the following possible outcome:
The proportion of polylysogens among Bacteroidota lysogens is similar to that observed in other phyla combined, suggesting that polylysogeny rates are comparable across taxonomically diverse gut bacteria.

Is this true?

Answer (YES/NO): NO